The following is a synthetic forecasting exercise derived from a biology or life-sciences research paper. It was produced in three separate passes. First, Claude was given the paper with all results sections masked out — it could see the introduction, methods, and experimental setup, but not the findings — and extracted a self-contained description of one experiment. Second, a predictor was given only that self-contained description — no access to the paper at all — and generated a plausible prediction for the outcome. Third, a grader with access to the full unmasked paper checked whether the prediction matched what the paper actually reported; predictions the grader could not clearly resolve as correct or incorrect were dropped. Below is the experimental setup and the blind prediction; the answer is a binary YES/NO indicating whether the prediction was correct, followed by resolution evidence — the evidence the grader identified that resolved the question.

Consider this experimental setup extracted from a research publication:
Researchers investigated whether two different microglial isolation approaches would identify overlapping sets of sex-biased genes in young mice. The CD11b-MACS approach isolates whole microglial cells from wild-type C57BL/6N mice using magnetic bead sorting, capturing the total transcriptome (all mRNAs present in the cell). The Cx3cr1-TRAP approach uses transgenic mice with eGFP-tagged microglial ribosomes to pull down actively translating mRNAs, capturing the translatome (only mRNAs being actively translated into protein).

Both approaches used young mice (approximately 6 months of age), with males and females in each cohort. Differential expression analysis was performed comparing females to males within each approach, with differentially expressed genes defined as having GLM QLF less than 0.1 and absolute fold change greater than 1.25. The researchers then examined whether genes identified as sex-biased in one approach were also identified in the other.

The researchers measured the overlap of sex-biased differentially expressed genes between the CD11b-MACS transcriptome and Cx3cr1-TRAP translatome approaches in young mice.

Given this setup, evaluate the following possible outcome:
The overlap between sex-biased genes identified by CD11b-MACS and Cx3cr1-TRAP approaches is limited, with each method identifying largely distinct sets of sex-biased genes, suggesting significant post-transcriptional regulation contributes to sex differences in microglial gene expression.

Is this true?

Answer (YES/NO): NO